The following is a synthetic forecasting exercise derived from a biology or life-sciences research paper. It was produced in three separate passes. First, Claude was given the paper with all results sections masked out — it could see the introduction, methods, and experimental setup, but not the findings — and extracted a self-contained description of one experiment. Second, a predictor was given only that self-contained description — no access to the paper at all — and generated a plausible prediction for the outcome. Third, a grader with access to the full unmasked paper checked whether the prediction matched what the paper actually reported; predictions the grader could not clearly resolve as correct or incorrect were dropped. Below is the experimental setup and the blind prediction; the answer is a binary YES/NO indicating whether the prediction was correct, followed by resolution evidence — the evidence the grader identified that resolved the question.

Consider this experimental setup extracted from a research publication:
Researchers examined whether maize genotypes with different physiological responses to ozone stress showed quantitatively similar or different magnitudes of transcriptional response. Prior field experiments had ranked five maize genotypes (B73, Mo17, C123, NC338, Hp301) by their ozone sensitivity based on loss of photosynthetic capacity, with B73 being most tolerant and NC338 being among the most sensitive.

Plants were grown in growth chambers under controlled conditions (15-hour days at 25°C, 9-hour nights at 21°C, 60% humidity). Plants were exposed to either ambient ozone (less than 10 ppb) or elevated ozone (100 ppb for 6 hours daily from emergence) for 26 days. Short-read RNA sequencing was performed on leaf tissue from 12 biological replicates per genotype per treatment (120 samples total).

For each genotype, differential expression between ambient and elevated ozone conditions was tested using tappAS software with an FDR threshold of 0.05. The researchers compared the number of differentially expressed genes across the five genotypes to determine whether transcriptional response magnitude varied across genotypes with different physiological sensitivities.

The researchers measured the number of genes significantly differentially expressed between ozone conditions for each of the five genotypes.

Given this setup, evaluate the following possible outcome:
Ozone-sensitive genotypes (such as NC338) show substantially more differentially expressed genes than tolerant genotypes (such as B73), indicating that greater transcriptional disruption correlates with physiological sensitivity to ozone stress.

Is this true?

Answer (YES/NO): YES